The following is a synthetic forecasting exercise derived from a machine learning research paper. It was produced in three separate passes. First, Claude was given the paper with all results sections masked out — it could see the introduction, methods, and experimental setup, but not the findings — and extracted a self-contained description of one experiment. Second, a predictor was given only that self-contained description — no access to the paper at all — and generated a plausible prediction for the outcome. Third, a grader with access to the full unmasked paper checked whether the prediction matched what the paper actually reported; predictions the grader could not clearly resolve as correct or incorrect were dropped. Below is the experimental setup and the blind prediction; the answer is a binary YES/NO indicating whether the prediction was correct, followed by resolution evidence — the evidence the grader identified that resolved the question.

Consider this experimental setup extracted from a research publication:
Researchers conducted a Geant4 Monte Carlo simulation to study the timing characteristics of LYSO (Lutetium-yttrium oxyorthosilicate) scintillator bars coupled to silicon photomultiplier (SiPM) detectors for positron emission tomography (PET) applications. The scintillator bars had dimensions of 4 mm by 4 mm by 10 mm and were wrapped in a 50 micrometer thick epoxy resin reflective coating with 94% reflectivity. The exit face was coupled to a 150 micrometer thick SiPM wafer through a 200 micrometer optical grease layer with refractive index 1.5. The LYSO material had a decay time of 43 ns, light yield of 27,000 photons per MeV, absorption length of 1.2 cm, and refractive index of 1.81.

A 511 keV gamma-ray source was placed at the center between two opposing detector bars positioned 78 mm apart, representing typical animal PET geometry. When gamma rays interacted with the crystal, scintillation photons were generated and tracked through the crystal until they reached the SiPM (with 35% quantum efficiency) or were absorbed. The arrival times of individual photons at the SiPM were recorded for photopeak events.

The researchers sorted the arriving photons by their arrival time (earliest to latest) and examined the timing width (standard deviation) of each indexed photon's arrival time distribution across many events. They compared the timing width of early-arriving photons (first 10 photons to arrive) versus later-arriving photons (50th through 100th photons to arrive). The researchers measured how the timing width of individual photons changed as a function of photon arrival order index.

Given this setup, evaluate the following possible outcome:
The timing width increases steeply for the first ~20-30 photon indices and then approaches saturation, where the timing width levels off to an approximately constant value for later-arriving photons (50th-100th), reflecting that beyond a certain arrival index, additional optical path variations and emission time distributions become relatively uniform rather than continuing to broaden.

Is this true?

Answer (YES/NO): NO